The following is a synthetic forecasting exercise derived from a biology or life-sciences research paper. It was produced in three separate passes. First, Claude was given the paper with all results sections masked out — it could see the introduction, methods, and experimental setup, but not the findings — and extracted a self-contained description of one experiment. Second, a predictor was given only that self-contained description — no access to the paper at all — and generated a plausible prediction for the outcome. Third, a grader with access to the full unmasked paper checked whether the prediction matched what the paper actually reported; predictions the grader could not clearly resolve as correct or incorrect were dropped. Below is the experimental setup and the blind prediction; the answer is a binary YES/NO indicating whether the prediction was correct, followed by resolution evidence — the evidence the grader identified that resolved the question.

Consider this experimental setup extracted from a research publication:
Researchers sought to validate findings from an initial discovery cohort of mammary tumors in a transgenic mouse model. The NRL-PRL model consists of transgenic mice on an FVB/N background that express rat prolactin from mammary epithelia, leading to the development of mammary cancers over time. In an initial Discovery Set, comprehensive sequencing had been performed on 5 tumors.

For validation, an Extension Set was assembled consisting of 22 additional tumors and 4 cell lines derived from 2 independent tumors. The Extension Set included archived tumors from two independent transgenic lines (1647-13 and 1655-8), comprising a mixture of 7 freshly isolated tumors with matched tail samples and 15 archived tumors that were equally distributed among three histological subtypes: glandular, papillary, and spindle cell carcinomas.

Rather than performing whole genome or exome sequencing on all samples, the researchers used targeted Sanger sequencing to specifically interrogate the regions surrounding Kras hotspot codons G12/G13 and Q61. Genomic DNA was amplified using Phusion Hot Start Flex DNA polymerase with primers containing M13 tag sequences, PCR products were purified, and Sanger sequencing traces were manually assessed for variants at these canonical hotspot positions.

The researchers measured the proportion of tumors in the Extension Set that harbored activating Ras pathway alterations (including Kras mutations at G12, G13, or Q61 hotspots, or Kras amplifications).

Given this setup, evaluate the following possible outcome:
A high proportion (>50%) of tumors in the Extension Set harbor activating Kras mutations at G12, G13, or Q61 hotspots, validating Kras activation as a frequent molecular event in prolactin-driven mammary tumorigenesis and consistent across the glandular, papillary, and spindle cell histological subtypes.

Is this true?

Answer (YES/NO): YES